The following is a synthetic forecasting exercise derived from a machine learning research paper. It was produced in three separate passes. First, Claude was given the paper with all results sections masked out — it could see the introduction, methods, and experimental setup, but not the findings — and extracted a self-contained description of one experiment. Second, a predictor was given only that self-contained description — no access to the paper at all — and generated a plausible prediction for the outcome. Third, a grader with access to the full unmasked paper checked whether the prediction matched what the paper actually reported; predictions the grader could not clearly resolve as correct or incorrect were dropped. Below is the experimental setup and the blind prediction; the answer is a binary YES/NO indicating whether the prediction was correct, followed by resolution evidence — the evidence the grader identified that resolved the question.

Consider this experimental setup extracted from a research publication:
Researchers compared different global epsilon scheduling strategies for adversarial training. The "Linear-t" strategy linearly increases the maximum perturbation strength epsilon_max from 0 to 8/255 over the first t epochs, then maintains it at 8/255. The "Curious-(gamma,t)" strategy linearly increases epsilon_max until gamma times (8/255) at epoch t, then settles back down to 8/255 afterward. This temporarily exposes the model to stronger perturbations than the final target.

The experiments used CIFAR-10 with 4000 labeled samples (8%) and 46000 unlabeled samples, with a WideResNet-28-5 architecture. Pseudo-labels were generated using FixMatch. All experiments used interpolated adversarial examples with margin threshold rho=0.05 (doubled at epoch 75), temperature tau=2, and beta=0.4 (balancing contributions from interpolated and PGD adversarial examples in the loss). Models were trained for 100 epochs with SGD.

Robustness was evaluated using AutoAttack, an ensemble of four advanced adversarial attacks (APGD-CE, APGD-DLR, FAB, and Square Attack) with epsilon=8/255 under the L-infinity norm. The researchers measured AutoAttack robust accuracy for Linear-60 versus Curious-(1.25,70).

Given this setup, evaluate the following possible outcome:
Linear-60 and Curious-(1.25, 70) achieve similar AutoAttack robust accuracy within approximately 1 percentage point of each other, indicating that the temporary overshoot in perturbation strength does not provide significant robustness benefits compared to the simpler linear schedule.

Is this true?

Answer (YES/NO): NO